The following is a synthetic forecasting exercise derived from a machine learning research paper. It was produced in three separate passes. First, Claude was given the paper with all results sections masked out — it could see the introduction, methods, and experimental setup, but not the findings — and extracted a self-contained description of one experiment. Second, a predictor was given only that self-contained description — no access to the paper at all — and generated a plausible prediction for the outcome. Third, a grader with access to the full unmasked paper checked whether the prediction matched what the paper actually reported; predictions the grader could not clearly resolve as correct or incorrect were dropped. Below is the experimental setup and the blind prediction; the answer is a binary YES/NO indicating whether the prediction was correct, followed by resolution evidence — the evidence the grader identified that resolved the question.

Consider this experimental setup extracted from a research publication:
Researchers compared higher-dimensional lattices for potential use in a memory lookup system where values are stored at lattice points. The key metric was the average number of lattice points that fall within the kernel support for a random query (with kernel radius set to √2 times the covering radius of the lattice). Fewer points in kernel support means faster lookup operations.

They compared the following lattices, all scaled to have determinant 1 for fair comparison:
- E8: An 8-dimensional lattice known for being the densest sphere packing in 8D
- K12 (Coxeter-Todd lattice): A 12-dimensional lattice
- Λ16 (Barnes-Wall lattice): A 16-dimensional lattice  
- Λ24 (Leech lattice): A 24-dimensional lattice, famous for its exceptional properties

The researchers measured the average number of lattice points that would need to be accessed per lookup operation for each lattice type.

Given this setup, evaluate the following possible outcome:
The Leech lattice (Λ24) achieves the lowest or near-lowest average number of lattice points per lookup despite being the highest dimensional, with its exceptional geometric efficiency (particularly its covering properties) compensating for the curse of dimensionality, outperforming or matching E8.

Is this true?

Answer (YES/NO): NO